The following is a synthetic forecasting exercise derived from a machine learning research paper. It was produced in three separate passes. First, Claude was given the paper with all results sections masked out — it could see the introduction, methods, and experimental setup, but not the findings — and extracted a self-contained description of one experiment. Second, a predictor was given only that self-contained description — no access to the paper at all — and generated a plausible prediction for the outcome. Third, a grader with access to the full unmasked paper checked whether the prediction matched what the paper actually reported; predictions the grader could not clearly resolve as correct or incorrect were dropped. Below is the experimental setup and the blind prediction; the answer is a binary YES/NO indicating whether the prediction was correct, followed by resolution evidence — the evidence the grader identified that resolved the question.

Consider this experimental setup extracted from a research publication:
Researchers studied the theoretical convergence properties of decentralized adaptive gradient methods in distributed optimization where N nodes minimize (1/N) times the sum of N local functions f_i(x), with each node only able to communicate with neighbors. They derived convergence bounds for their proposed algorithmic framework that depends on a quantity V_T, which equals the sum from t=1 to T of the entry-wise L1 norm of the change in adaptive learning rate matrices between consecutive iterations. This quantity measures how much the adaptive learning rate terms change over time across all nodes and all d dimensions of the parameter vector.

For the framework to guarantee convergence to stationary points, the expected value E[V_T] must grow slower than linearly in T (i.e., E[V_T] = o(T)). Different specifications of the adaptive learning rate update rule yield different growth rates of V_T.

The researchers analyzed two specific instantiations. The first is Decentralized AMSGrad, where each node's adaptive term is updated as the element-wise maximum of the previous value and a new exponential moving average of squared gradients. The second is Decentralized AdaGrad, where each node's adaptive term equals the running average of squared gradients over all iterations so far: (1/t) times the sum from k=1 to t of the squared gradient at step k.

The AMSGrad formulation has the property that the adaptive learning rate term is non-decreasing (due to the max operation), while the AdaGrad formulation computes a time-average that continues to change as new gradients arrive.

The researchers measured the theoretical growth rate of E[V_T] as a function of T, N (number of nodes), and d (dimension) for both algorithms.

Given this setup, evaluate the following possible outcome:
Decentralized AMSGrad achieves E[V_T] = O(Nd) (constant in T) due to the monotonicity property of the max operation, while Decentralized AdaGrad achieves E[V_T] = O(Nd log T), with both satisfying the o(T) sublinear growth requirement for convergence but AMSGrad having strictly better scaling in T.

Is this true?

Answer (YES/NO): YES